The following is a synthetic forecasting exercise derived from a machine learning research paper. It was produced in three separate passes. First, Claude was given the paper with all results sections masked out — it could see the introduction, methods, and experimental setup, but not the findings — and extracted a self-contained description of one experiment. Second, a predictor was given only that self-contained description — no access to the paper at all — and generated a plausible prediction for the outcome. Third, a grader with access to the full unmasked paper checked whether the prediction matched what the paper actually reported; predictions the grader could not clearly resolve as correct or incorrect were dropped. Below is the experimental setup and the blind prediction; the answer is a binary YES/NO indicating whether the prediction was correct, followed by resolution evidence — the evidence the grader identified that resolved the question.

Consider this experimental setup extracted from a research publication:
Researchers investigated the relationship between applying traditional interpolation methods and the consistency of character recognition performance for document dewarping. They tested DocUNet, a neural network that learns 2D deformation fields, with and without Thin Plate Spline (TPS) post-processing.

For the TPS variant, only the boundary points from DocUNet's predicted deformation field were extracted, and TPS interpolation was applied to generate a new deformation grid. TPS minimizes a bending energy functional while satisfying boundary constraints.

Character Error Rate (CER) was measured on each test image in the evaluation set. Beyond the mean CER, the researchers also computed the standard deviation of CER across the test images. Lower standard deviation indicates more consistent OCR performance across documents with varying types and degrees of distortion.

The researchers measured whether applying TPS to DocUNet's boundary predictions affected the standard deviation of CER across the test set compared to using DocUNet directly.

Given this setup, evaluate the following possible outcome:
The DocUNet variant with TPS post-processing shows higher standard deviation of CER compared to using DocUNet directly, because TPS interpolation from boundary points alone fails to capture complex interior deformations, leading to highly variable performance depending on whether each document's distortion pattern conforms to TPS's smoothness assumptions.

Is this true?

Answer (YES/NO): NO